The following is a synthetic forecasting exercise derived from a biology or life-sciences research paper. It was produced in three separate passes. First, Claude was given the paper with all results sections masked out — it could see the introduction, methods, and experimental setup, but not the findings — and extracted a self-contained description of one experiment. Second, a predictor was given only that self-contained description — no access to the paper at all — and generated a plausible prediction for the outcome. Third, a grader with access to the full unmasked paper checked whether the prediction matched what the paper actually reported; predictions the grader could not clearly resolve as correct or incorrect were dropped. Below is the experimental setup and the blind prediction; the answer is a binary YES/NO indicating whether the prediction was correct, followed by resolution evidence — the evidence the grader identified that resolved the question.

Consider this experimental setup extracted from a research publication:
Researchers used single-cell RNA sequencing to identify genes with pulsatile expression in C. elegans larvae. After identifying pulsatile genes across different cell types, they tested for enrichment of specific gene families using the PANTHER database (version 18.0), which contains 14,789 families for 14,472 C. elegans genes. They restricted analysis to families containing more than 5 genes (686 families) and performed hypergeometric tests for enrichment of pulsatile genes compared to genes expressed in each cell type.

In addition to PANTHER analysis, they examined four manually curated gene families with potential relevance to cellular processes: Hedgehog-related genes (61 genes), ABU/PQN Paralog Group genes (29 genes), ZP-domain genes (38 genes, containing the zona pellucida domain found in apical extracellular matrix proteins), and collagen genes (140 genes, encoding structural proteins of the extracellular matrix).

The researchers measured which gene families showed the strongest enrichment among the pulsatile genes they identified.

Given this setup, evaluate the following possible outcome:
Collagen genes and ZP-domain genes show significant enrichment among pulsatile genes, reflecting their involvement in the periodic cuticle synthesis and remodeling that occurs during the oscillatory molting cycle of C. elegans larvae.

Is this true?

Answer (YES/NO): YES